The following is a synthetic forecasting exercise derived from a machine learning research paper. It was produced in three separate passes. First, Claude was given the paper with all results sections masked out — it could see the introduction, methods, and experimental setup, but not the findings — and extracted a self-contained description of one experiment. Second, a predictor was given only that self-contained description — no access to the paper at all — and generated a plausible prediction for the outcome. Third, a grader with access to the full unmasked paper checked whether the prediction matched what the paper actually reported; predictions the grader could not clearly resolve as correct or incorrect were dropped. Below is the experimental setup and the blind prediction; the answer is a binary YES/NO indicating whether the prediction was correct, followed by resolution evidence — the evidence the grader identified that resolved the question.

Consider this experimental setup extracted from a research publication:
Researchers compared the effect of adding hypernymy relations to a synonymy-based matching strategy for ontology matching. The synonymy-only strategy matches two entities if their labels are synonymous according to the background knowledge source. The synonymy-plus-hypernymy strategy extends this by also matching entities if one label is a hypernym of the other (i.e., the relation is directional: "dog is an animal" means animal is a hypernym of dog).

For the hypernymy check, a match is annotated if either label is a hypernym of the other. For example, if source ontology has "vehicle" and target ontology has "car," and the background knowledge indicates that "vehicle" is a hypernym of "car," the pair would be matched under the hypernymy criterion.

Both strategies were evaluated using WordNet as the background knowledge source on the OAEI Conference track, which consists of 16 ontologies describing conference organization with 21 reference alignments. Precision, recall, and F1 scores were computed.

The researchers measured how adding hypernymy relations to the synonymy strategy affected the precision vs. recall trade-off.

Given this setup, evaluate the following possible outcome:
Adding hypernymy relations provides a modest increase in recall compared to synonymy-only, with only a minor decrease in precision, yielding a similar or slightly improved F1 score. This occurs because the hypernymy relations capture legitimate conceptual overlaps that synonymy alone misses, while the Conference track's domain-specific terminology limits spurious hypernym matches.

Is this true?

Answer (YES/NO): NO